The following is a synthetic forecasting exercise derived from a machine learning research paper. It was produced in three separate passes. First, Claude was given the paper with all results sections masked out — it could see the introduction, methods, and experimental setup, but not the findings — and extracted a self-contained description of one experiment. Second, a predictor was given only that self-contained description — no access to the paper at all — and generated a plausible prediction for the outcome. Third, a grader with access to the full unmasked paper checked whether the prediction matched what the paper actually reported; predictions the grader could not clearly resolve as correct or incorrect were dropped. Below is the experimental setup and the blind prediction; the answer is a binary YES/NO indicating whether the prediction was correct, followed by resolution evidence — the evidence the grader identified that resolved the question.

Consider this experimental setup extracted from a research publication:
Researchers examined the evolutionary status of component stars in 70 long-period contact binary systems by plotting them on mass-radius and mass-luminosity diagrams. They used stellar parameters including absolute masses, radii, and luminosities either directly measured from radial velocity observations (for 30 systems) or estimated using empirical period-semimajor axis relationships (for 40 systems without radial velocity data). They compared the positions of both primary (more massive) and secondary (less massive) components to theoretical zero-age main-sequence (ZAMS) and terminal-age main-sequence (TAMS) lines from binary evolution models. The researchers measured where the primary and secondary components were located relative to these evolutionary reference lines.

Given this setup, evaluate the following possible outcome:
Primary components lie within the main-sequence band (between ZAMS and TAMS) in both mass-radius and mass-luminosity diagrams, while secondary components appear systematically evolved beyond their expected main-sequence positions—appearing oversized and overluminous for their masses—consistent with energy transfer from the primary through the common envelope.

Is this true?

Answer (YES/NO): YES